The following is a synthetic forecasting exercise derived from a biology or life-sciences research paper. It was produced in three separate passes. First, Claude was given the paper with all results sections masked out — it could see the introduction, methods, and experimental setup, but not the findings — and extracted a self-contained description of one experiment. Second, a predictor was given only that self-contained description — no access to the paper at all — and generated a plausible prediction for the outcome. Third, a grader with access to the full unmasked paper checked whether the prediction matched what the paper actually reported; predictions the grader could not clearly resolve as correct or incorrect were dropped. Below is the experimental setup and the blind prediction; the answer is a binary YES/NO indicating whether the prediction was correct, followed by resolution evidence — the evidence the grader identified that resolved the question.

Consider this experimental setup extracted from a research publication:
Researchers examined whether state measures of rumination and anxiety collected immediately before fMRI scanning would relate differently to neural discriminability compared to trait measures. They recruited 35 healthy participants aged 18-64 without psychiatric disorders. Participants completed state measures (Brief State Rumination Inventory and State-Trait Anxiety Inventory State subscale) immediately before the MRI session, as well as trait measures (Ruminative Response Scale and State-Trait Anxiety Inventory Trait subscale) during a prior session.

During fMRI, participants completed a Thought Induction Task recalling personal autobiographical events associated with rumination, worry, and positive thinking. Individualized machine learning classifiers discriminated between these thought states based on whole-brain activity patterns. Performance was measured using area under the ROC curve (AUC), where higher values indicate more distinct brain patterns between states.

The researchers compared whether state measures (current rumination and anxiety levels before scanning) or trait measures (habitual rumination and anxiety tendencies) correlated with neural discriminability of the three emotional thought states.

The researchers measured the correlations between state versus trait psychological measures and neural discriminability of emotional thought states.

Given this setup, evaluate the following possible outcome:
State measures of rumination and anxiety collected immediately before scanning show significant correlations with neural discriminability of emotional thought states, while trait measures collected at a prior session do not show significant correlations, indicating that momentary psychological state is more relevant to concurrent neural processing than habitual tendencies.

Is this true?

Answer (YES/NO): NO